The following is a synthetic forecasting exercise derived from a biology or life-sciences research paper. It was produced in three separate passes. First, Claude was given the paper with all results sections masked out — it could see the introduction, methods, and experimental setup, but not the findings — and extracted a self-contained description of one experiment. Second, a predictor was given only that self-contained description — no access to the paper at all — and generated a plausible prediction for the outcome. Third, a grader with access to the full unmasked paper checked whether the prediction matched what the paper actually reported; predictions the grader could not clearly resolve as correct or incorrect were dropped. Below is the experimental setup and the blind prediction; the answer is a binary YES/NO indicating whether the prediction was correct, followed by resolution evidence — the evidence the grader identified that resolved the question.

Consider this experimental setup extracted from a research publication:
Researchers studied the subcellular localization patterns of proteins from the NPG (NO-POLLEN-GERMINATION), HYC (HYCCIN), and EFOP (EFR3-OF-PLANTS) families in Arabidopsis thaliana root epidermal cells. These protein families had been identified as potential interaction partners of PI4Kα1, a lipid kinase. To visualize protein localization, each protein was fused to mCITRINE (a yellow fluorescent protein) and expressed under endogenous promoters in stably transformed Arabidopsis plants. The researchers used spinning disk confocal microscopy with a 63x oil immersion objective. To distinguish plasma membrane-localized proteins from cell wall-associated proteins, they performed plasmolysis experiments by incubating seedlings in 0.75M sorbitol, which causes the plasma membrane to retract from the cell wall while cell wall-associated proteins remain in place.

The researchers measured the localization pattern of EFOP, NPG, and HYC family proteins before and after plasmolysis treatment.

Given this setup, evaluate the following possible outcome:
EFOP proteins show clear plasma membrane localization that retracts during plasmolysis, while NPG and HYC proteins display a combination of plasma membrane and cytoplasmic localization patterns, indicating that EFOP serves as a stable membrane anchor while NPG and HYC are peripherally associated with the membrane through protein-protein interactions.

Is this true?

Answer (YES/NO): NO